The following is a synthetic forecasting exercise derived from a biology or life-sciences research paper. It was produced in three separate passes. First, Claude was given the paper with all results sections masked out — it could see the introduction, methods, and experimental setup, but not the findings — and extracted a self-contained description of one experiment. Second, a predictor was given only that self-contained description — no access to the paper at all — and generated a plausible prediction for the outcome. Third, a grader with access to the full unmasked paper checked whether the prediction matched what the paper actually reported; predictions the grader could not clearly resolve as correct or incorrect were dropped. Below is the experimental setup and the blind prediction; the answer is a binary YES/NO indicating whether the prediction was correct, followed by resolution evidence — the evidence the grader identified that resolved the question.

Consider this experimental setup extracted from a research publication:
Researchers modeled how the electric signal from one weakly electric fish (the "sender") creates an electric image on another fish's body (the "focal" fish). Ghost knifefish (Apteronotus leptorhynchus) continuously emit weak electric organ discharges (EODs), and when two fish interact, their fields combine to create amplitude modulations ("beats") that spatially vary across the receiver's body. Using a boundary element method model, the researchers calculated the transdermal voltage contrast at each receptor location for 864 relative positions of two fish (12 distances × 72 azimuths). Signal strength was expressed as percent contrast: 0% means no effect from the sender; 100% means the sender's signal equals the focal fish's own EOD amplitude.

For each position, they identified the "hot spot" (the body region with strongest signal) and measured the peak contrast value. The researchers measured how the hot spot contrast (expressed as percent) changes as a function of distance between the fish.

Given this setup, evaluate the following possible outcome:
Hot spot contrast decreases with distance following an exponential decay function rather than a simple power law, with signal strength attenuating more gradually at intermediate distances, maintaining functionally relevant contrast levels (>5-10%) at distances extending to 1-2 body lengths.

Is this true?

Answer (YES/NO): NO